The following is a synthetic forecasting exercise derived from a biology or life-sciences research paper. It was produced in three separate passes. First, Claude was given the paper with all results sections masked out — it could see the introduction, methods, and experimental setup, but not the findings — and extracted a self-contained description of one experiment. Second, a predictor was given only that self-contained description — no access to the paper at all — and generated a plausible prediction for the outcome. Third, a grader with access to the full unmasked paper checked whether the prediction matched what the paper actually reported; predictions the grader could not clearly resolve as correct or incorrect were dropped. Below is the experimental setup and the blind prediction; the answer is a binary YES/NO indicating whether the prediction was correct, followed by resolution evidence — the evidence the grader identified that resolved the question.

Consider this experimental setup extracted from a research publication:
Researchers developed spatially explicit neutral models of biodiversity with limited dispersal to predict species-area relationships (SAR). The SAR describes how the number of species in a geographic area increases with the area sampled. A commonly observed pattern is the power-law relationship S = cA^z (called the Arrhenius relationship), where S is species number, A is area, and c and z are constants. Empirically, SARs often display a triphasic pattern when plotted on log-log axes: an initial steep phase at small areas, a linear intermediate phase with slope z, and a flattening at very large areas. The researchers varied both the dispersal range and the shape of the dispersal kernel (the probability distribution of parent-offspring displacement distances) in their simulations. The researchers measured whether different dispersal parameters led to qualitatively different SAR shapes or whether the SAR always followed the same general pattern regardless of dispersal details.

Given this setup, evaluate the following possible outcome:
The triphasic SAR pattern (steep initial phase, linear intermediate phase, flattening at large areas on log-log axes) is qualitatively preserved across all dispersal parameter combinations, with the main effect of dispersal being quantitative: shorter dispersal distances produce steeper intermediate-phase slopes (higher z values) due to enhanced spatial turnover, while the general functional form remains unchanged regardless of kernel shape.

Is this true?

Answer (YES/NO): NO